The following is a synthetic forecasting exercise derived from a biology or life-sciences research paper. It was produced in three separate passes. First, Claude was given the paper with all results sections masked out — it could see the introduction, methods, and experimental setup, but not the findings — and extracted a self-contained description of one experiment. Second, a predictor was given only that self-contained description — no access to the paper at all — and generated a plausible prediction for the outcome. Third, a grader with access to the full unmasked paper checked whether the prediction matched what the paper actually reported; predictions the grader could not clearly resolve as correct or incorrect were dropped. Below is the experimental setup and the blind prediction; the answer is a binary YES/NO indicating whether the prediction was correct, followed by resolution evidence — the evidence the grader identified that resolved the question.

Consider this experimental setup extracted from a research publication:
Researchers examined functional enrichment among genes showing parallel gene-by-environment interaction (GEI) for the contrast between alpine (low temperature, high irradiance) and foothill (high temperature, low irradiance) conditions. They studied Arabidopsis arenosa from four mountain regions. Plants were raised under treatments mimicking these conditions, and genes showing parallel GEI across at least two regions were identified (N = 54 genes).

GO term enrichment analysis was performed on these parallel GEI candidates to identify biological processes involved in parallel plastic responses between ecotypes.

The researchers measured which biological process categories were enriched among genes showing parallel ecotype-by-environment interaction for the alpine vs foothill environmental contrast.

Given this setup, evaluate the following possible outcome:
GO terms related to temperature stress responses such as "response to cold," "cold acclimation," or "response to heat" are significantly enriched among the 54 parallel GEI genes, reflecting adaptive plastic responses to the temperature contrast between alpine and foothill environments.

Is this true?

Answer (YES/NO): NO